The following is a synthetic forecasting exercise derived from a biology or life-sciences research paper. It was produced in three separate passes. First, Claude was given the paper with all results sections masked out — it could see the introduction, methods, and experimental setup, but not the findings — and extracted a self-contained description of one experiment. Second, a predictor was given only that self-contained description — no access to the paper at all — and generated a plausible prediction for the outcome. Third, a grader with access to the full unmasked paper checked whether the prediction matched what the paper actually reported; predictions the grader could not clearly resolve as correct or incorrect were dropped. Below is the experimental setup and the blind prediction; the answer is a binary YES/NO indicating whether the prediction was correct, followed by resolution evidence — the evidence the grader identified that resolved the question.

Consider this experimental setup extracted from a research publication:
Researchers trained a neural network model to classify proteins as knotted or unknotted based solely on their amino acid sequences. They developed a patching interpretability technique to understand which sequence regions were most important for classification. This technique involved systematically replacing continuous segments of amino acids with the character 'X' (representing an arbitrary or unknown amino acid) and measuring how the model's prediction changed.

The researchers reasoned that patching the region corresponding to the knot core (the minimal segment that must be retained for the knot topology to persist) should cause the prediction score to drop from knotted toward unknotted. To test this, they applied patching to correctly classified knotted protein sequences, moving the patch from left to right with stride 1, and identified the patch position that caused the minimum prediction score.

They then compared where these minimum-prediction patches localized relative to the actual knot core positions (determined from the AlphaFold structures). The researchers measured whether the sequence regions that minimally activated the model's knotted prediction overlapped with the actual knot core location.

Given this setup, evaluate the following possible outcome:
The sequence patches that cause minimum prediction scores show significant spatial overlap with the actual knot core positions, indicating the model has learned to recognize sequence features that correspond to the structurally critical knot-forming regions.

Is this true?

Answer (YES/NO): YES